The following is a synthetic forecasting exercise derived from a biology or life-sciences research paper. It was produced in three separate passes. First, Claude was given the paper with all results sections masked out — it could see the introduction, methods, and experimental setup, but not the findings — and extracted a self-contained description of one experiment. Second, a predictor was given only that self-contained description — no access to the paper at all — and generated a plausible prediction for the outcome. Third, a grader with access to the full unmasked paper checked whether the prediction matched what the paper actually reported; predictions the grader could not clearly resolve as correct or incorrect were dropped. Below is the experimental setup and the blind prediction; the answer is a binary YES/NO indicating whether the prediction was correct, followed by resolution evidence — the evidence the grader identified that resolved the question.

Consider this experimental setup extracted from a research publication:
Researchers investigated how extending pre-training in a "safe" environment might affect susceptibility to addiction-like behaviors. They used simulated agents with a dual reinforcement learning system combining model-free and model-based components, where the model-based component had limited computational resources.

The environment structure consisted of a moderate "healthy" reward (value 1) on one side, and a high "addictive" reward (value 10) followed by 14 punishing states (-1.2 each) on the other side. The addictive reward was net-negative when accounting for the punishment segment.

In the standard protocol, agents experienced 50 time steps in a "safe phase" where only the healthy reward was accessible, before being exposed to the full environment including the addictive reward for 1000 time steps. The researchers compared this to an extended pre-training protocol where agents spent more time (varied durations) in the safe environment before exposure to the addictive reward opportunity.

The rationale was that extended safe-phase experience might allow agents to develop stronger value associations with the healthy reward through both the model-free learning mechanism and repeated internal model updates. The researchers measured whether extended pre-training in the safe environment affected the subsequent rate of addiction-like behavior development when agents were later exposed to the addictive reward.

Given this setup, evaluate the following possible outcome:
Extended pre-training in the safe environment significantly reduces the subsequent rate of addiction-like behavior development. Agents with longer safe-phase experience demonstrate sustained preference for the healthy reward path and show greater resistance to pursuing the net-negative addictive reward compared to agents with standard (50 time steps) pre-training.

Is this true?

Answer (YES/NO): YES